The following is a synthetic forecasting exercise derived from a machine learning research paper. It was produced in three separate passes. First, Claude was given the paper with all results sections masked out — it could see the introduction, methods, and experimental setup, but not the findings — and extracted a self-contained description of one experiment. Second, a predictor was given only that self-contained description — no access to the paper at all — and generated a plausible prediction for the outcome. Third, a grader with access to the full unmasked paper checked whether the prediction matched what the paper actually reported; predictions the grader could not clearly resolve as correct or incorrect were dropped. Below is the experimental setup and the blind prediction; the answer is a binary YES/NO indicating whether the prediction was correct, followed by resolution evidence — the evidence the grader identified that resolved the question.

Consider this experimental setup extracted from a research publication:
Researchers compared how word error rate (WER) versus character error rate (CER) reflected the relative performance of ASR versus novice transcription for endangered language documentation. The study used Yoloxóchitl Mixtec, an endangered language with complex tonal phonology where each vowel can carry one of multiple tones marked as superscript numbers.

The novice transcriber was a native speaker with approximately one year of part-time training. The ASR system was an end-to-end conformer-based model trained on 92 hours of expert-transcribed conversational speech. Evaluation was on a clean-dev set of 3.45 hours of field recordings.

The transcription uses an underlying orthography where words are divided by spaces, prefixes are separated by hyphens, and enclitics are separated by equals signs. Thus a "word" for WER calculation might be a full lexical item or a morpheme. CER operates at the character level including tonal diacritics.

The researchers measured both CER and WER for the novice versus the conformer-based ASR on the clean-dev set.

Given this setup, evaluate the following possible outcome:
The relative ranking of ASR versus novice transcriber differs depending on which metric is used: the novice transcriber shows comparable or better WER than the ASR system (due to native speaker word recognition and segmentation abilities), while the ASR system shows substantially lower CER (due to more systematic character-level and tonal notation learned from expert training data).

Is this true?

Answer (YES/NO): NO